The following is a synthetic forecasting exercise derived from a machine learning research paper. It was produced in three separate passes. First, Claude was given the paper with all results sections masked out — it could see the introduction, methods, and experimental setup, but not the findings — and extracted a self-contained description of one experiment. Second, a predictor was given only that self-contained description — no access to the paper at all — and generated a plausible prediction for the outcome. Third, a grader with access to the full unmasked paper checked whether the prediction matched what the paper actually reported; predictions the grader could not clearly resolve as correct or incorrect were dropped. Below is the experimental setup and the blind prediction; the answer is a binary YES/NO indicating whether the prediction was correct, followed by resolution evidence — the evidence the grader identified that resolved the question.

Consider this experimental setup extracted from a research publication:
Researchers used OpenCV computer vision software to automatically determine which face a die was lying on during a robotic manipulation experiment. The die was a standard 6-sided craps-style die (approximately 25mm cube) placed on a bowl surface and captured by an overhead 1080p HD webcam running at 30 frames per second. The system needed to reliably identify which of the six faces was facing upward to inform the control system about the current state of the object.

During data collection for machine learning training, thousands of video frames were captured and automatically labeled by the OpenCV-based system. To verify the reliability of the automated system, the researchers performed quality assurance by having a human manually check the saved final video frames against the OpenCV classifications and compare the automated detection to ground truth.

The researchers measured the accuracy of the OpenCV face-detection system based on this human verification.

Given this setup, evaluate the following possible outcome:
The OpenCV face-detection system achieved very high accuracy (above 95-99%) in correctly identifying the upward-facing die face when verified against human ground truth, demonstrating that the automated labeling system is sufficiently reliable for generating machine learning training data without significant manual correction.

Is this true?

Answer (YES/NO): YES